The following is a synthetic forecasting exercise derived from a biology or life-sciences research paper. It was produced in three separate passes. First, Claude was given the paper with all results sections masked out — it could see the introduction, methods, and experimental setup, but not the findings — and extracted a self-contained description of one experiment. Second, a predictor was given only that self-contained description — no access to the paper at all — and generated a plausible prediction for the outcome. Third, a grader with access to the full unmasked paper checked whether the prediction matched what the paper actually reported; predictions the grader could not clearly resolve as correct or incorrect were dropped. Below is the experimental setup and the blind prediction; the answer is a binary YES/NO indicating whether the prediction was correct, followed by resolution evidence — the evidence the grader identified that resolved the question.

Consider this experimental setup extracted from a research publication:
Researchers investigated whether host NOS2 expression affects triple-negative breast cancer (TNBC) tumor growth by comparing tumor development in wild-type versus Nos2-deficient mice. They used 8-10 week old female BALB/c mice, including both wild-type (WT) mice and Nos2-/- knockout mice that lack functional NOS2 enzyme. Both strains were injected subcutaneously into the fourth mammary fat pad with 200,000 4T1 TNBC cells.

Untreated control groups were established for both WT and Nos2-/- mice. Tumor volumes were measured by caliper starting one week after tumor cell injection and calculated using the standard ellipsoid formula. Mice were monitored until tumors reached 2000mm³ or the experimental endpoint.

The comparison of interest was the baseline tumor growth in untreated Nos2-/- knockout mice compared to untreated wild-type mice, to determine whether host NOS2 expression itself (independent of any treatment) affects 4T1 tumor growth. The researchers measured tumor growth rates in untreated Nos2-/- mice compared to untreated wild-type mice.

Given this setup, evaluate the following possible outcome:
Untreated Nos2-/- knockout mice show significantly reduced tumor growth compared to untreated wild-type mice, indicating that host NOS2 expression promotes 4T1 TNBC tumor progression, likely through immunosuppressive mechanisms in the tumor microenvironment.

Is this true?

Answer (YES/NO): NO